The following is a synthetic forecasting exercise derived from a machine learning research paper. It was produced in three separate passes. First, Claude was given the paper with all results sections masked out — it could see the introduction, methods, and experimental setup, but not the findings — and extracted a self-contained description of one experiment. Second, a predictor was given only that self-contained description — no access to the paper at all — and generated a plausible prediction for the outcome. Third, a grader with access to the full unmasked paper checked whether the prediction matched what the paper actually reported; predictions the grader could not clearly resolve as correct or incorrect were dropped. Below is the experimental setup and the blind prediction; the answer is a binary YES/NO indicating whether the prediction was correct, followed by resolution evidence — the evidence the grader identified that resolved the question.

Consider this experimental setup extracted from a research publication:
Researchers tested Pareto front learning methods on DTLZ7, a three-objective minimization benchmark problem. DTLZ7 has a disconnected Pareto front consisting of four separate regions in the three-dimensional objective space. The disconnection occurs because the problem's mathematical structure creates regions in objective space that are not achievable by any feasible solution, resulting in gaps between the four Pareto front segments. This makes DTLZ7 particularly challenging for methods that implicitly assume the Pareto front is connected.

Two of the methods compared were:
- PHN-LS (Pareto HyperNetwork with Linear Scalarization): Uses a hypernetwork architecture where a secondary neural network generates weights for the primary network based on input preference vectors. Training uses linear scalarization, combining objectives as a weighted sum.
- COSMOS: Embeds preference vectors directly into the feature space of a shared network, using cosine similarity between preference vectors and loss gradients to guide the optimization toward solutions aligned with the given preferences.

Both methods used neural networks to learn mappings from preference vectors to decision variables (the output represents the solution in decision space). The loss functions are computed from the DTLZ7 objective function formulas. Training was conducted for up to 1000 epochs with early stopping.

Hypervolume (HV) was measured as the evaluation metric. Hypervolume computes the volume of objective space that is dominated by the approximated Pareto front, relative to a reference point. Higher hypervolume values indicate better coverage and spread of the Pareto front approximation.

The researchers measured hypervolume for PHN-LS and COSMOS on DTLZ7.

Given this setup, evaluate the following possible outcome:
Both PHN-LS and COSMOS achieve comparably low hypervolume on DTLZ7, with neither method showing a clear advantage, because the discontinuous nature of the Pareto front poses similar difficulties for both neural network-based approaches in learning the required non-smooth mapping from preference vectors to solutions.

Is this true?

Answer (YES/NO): NO